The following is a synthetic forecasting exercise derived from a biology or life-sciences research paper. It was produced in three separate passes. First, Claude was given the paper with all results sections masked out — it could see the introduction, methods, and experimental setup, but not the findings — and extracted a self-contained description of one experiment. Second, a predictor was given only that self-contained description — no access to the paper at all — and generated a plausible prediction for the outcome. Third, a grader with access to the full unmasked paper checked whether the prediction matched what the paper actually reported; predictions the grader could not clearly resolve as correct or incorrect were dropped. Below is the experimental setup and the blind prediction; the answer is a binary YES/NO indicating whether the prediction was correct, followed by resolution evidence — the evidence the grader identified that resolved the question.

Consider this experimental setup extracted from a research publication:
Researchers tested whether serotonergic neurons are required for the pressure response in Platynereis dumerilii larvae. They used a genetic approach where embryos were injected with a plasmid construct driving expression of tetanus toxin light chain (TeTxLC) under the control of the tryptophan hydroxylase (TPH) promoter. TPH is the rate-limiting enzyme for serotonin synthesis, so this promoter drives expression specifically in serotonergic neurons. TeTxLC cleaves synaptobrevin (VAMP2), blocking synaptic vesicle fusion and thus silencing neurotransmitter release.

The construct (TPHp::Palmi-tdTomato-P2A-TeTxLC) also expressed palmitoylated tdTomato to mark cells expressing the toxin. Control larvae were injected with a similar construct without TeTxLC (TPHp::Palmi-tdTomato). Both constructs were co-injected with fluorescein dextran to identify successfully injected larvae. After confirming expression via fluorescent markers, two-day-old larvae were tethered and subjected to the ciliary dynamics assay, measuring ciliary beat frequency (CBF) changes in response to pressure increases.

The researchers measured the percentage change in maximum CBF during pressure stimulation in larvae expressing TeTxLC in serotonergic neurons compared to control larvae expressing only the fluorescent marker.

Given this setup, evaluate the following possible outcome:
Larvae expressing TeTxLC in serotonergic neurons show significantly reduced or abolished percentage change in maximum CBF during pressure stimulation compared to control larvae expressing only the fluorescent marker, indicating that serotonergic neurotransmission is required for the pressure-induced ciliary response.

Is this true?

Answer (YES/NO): NO